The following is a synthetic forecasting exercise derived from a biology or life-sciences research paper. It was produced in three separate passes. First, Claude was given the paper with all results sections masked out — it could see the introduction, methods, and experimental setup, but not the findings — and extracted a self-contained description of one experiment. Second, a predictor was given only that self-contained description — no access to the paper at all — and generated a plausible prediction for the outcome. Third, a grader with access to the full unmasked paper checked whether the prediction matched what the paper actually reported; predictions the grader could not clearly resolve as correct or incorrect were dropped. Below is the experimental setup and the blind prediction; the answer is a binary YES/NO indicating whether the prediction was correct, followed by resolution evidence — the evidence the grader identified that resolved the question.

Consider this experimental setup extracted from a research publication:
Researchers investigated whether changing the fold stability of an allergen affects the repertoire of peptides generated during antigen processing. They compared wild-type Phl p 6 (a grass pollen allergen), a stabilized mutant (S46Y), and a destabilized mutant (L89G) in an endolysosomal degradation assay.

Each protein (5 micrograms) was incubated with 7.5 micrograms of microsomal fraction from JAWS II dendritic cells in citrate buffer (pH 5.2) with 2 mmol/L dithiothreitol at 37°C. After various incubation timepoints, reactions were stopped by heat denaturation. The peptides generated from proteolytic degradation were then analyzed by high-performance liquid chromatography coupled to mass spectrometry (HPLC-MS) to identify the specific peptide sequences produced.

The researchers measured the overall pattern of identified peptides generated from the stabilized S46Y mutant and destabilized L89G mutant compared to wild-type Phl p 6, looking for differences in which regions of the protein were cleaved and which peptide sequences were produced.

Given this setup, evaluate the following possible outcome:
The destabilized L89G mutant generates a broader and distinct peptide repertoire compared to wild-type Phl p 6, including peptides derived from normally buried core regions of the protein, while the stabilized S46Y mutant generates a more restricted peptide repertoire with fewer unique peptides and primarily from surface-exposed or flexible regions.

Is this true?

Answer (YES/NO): NO